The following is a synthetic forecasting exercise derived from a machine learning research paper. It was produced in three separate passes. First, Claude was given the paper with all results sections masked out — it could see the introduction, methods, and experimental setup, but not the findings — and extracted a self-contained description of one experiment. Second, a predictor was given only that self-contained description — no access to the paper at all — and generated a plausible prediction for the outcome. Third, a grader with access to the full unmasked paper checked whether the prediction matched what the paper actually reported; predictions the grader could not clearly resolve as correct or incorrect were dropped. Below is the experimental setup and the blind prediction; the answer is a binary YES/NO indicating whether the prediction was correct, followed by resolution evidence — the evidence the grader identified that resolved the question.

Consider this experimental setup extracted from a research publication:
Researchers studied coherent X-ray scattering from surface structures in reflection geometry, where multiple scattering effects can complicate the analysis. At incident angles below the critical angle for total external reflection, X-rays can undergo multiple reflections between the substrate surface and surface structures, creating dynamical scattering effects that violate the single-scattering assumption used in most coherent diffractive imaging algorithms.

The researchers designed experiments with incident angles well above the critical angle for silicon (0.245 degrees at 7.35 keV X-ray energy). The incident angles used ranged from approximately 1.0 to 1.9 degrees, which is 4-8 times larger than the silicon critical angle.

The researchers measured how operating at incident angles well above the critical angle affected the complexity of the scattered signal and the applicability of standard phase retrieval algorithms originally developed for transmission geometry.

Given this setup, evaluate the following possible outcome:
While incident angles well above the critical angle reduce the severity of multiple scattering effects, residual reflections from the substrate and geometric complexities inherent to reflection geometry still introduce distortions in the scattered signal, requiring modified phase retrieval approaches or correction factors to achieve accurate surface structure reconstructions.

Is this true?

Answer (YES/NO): YES